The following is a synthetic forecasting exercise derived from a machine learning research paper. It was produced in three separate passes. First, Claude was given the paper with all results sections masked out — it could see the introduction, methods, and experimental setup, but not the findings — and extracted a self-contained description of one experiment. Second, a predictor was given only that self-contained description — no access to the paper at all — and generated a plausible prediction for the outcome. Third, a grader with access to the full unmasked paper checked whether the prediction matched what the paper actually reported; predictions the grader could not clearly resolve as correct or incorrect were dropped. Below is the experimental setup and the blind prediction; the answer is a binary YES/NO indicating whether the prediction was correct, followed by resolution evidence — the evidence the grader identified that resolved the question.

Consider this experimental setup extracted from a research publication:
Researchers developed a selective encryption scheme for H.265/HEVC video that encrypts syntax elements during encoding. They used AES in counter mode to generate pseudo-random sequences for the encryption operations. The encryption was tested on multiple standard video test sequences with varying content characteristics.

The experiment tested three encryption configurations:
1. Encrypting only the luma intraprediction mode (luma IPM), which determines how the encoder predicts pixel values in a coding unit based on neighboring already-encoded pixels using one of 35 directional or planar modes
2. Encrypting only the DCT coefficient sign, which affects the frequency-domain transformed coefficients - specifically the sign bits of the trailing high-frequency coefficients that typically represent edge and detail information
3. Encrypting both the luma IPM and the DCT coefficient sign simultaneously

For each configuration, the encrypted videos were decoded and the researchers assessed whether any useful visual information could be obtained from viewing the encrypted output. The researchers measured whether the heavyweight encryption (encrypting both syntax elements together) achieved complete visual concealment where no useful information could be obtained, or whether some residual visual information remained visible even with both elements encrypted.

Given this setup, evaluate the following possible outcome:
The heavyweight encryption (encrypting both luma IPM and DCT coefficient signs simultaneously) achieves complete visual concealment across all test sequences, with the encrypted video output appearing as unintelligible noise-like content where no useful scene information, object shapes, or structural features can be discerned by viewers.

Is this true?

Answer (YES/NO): YES